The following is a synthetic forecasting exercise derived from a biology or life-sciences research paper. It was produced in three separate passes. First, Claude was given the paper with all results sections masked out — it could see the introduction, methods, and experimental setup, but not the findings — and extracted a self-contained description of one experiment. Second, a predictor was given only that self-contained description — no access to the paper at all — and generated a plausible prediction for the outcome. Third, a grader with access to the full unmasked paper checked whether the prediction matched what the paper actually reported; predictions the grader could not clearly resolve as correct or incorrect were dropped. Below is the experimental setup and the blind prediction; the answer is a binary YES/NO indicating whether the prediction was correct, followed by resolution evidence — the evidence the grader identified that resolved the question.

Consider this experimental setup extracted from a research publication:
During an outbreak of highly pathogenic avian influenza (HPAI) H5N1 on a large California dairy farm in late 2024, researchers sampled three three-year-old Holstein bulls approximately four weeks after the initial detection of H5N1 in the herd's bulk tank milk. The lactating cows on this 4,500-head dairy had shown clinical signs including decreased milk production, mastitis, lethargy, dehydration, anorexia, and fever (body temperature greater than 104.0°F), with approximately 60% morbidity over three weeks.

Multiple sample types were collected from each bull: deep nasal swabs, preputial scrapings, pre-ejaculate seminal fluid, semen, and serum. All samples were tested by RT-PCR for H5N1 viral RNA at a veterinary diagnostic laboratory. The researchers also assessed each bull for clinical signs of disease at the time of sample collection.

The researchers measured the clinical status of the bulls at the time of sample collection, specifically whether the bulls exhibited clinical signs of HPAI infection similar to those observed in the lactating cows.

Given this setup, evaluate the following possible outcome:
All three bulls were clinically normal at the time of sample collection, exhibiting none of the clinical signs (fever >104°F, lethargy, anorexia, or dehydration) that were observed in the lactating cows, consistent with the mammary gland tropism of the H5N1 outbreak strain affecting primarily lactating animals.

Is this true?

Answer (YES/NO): YES